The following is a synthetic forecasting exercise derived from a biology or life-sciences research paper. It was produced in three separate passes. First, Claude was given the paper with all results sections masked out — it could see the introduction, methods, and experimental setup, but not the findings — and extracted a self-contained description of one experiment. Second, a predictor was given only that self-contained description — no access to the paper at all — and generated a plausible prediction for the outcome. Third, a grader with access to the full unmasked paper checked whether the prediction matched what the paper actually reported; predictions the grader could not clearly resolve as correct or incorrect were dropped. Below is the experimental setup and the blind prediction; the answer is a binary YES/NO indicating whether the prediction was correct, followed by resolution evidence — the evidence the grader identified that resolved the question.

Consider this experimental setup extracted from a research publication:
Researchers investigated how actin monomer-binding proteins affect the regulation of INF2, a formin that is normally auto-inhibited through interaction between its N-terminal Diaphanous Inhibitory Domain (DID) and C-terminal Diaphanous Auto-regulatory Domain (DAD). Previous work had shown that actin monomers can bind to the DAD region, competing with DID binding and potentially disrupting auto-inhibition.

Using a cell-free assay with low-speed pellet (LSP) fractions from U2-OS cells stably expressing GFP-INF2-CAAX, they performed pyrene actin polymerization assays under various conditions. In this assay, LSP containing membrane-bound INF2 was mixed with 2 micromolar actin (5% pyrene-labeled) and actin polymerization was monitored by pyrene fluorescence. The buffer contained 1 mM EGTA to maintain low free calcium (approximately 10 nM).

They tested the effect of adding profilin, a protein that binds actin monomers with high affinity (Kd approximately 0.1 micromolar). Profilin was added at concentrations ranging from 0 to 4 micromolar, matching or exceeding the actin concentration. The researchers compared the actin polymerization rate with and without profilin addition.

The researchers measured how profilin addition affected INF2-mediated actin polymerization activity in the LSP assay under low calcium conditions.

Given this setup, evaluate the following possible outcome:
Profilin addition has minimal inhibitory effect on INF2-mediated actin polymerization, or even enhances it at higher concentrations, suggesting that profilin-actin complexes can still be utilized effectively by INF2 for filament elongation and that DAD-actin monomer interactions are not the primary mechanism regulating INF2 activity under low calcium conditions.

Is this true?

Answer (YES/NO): NO